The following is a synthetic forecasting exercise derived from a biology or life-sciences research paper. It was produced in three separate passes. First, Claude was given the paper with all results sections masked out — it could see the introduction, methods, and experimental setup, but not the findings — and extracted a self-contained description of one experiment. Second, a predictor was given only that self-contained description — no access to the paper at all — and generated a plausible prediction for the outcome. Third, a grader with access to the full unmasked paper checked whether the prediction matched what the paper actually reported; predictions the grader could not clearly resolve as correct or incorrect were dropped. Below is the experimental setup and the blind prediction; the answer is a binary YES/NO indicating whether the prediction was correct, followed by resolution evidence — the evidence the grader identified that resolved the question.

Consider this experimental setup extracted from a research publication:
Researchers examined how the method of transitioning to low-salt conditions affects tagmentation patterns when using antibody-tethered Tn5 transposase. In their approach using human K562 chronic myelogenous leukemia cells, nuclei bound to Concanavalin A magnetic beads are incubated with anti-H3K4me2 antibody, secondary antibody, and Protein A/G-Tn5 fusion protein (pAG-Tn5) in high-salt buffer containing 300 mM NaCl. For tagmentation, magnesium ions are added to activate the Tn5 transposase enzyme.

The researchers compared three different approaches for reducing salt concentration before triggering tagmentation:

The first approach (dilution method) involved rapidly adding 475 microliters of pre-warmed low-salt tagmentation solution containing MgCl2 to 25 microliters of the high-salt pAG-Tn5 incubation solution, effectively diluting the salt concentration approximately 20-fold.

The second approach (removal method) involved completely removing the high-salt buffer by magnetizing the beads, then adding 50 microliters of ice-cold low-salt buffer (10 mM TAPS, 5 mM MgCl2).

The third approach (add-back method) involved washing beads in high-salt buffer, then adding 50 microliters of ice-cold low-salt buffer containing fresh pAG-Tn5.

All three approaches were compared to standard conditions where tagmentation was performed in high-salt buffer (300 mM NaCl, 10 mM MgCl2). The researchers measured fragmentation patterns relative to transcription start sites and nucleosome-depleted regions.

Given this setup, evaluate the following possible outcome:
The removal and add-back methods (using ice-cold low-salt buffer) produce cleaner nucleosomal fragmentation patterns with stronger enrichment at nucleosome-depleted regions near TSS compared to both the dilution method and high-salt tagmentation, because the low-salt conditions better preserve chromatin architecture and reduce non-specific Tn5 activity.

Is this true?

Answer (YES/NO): NO